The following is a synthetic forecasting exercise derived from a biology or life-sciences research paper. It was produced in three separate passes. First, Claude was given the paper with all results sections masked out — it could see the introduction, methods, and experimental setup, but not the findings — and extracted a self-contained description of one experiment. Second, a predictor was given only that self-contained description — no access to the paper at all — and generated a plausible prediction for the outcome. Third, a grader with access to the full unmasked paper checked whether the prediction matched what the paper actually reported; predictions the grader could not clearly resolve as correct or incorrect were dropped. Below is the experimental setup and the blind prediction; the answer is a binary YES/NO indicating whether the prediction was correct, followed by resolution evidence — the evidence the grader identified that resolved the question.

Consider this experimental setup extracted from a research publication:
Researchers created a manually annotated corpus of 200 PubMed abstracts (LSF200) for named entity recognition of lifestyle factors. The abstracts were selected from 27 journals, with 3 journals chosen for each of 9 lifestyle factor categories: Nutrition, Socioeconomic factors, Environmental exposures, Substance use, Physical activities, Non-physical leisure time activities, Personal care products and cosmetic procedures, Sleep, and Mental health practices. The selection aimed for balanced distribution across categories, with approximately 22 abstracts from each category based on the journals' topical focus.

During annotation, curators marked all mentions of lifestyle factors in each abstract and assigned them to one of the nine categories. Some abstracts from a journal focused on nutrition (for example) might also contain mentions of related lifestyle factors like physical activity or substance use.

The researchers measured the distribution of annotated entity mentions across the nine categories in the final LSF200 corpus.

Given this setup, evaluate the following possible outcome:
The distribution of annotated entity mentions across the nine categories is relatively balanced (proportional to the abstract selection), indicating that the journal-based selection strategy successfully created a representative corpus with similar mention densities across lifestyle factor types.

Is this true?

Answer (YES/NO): NO